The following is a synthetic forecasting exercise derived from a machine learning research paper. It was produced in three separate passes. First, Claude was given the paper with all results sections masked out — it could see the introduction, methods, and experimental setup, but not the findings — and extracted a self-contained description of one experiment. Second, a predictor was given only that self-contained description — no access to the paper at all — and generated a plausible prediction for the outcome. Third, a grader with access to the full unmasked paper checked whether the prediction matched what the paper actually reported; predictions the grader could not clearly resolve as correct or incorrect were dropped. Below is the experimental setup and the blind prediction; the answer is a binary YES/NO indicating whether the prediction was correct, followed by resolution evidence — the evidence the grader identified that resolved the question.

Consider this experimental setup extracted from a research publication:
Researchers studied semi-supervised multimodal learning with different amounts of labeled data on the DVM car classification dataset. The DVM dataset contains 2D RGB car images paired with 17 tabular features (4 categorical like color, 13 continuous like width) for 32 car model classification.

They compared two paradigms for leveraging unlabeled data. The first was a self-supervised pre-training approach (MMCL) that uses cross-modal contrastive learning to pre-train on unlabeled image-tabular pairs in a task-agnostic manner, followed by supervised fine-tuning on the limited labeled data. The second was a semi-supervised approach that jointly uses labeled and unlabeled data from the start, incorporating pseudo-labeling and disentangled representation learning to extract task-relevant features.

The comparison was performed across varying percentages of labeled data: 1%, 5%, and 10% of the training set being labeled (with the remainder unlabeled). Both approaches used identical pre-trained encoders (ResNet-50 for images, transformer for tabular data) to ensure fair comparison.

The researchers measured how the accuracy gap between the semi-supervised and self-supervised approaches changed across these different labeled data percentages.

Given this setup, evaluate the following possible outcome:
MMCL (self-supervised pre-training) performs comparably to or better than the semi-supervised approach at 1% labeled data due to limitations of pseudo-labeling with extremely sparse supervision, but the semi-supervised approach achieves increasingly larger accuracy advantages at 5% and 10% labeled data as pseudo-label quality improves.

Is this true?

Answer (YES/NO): NO